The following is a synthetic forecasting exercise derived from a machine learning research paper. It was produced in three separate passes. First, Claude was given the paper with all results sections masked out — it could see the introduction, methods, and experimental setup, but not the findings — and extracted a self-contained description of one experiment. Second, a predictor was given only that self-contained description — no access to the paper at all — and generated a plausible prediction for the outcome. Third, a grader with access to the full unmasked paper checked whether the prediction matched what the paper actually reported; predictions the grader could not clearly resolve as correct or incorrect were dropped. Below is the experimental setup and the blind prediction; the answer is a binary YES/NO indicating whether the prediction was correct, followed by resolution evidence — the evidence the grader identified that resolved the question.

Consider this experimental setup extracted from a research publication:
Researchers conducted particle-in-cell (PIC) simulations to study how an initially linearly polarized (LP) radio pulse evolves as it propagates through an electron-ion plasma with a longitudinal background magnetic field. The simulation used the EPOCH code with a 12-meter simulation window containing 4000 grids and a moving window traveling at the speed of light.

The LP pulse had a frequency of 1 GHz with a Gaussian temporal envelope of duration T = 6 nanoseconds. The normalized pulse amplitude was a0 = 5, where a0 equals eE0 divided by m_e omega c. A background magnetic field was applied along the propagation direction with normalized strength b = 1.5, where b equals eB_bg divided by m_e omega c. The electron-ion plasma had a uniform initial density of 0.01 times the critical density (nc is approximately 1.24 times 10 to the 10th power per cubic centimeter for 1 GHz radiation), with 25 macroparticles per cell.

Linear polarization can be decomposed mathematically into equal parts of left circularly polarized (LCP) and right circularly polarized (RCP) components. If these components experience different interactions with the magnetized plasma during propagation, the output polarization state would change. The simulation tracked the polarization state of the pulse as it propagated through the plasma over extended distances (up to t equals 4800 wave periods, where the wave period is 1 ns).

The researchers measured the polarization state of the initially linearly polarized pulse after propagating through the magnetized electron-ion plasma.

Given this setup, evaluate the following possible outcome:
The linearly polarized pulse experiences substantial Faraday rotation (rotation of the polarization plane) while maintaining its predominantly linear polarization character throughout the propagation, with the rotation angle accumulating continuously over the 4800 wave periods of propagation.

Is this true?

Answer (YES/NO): NO